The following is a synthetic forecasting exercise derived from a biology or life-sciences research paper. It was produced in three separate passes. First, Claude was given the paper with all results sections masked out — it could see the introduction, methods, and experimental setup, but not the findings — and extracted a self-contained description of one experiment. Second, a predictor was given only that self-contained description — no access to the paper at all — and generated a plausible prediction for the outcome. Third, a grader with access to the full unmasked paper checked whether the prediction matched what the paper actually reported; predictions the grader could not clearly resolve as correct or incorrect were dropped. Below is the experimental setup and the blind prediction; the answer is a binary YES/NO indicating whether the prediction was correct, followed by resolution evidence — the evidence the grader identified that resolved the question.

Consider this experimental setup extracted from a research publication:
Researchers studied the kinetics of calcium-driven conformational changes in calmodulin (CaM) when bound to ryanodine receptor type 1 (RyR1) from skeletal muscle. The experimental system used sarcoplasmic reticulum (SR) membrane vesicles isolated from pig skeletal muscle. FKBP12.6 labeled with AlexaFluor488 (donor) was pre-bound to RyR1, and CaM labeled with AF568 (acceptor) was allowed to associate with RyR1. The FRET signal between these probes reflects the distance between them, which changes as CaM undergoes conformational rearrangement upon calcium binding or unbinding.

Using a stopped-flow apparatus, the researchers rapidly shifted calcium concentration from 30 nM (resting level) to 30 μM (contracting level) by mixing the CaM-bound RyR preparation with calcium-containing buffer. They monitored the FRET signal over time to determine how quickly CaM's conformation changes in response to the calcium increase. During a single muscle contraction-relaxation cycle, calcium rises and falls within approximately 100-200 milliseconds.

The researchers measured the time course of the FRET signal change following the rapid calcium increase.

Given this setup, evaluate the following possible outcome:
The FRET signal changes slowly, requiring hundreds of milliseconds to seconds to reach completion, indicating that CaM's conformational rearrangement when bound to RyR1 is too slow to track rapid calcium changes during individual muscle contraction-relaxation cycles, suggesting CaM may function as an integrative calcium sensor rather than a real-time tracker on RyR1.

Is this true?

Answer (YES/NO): NO